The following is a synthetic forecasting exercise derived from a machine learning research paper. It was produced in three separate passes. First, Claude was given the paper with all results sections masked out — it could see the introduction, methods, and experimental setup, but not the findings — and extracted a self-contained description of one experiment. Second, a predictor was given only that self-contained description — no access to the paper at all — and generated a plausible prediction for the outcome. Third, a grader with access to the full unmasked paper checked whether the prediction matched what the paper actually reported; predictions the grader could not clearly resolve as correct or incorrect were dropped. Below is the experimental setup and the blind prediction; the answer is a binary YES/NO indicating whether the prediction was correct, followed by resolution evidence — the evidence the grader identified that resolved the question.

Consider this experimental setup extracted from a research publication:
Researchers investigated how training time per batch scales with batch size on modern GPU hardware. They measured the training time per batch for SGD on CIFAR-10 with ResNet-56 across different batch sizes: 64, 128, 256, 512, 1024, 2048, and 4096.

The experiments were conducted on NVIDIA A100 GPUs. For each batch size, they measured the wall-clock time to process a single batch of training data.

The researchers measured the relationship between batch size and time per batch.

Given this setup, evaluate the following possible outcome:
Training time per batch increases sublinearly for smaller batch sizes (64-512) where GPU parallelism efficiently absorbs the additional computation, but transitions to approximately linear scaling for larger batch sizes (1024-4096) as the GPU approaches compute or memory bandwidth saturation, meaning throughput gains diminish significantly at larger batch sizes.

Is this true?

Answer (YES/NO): NO